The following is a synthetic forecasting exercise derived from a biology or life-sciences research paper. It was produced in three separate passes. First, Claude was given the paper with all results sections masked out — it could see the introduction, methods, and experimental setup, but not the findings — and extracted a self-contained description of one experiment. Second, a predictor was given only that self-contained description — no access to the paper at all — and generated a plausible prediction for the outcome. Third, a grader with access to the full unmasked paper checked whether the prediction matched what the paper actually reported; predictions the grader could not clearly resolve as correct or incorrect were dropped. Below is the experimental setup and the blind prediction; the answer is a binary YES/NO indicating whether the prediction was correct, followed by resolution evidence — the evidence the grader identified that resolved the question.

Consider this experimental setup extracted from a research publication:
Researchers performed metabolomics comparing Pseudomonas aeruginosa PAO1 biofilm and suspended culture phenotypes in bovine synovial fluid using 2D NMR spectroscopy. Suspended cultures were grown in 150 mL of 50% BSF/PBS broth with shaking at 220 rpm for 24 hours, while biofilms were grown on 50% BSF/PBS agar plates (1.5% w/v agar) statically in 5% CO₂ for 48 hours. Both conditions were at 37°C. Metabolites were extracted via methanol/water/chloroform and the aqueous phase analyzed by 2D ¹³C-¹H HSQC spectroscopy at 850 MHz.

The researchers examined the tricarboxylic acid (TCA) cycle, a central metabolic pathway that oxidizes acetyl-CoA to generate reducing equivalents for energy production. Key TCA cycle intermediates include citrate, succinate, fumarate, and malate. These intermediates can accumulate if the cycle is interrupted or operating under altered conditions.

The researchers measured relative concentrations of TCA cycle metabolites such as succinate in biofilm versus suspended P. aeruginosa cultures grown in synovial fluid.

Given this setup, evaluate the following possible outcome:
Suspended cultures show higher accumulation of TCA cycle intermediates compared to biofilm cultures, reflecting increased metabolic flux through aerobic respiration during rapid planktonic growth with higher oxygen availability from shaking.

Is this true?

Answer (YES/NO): YES